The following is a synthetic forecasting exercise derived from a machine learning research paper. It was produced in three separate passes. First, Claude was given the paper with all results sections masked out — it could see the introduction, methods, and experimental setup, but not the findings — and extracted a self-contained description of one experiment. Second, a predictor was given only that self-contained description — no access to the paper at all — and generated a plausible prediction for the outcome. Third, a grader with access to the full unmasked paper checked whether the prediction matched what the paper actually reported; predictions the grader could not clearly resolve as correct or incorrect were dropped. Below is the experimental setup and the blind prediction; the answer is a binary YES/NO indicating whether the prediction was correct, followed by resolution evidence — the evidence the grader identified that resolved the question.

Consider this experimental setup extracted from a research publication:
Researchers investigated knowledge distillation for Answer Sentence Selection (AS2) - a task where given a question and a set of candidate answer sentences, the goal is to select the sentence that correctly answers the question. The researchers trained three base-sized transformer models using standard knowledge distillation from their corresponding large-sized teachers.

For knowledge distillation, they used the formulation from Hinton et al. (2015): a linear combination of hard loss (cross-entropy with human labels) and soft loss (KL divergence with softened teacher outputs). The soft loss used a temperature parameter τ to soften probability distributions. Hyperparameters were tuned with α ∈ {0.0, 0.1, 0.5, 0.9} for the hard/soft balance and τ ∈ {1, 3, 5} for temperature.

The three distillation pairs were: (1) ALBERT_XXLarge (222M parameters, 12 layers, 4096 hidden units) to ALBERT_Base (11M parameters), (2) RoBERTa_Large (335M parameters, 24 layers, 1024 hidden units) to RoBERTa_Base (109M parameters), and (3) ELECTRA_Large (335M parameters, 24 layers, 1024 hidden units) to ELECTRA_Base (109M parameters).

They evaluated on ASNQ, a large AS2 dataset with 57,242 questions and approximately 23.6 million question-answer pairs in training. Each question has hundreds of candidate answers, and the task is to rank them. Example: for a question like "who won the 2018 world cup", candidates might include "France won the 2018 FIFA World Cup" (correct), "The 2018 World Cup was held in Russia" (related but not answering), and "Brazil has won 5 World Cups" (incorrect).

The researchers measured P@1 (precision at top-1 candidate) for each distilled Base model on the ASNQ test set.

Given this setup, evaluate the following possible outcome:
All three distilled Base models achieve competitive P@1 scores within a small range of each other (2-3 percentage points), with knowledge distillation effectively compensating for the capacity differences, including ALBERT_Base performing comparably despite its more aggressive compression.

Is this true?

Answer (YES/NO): NO